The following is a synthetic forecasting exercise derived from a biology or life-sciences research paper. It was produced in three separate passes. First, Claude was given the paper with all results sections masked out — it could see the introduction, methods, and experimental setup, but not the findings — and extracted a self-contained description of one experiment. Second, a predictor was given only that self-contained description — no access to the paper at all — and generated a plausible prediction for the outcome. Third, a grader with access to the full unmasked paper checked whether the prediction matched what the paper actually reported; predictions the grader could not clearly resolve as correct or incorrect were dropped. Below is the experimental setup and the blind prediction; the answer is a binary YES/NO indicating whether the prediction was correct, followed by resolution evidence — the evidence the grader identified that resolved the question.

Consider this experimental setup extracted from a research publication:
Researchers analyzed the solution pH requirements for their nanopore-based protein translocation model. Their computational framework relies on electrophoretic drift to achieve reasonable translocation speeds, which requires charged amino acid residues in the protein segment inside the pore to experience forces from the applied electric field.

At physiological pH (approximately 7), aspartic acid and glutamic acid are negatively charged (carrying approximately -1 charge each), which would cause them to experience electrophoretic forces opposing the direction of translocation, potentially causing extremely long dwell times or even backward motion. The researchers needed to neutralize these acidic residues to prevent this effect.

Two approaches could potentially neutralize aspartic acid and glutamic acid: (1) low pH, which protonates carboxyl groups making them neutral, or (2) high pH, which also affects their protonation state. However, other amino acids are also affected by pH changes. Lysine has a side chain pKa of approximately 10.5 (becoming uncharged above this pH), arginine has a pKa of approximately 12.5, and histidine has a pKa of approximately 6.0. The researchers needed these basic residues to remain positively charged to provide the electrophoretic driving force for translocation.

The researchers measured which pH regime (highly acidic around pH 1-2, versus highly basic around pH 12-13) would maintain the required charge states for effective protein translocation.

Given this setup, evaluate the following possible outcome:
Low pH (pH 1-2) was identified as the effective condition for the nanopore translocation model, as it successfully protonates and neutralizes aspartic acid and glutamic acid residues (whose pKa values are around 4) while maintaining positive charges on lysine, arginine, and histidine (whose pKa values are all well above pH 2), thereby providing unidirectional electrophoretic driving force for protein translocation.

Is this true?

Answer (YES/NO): YES